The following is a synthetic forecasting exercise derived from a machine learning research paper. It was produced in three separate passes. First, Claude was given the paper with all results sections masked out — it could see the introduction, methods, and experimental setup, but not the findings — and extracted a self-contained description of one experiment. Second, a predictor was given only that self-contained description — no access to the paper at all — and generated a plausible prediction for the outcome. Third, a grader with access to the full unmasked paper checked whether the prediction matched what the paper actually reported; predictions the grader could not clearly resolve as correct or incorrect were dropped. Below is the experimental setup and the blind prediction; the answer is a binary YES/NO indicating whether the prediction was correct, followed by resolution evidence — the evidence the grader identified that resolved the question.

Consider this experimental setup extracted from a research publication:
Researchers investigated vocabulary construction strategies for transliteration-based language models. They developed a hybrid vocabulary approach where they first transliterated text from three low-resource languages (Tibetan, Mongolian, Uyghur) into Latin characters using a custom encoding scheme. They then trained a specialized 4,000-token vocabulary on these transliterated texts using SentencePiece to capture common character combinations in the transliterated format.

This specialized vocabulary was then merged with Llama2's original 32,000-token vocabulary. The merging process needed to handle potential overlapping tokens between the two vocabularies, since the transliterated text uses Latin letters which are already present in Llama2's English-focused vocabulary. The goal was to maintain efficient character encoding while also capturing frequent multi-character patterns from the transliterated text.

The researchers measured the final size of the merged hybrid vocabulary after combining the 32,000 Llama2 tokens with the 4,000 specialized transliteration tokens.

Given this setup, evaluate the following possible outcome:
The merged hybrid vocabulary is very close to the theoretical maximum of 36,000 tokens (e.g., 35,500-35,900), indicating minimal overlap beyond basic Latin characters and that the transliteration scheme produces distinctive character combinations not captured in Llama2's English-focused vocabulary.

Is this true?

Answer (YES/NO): NO